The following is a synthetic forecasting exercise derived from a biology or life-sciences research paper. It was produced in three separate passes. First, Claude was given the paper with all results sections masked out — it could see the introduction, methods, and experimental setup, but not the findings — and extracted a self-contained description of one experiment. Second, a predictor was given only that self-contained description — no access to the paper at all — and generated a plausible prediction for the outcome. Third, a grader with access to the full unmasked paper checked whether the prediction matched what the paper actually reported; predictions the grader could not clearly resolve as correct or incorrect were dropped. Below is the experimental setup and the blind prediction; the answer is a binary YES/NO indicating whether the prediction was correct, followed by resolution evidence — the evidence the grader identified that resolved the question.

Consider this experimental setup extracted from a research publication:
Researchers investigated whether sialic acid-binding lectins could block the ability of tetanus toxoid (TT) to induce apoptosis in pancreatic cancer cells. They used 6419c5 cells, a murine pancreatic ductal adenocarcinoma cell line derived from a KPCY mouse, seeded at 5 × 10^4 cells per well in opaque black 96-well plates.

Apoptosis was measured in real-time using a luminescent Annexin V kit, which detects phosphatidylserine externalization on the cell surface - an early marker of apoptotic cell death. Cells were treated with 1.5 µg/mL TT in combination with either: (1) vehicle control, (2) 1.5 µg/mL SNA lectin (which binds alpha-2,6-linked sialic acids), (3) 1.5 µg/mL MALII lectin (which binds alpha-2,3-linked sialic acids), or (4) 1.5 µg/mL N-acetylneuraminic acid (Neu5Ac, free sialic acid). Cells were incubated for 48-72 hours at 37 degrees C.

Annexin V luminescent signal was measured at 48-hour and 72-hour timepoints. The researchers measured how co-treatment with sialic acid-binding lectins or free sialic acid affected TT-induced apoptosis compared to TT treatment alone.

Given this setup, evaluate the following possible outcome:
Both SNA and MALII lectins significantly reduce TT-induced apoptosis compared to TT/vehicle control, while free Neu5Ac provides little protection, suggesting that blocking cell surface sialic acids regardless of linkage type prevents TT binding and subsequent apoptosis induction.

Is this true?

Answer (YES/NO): NO